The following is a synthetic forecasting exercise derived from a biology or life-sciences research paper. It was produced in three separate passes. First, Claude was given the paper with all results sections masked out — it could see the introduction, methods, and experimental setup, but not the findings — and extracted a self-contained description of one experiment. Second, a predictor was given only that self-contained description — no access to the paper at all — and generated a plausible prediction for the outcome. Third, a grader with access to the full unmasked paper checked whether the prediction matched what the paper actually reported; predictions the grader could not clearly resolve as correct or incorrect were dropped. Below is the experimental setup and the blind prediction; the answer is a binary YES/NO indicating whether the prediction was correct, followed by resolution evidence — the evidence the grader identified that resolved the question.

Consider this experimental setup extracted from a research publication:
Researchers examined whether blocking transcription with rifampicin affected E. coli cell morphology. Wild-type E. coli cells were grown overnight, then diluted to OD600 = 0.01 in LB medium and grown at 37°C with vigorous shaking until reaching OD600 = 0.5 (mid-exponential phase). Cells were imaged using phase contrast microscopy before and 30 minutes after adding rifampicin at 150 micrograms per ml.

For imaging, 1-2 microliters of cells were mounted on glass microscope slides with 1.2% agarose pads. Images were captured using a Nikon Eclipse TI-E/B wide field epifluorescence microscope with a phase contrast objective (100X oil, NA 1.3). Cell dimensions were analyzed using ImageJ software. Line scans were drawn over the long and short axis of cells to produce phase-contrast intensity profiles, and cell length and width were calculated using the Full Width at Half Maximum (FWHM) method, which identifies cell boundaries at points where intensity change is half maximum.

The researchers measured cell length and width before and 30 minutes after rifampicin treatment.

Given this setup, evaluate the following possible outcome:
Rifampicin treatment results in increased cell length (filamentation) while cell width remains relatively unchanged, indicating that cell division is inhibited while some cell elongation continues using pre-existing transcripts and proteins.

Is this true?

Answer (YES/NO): NO